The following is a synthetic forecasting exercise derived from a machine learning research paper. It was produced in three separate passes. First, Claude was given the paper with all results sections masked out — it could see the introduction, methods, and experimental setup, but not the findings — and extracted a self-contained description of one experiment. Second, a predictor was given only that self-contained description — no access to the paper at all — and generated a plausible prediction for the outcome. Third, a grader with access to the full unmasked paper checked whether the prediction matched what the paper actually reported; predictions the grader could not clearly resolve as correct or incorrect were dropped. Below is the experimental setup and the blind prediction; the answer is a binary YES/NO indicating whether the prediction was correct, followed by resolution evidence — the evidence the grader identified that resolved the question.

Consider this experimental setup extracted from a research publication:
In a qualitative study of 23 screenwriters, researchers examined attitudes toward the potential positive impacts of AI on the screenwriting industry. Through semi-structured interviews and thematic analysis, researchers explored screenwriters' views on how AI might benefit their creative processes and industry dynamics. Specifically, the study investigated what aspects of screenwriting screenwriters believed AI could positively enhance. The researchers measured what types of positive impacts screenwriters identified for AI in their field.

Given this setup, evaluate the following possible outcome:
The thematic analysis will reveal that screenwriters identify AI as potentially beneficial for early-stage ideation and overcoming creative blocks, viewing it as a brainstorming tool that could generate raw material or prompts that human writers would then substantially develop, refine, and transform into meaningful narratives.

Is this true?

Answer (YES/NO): YES